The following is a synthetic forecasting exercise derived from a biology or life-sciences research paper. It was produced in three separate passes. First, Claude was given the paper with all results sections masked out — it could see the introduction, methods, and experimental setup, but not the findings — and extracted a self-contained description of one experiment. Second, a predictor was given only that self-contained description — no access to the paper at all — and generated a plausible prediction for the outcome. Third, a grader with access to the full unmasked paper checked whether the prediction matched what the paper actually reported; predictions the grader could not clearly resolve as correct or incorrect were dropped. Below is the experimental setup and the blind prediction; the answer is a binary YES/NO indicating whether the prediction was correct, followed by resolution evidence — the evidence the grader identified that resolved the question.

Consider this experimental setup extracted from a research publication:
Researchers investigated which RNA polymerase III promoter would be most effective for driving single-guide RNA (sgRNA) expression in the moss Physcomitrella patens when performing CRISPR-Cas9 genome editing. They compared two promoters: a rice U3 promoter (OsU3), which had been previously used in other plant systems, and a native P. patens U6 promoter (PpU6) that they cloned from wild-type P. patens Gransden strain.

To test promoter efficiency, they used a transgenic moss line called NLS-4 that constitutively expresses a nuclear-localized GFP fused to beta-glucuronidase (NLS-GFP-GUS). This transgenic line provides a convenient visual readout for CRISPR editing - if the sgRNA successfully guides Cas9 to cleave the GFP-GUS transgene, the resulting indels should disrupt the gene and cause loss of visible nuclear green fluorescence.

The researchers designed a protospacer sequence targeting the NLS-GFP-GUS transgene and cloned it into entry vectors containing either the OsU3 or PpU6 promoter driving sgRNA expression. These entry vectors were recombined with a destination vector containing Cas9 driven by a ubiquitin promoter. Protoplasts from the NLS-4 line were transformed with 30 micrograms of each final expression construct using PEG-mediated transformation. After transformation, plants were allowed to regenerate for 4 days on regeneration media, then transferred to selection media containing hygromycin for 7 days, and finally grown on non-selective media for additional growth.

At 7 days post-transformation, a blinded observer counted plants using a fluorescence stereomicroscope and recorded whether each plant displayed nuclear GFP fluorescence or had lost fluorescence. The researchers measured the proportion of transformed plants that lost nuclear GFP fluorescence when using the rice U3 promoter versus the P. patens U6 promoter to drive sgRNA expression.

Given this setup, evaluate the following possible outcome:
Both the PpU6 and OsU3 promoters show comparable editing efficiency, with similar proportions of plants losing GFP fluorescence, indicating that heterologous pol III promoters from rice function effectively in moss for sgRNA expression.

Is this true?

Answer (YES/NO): NO